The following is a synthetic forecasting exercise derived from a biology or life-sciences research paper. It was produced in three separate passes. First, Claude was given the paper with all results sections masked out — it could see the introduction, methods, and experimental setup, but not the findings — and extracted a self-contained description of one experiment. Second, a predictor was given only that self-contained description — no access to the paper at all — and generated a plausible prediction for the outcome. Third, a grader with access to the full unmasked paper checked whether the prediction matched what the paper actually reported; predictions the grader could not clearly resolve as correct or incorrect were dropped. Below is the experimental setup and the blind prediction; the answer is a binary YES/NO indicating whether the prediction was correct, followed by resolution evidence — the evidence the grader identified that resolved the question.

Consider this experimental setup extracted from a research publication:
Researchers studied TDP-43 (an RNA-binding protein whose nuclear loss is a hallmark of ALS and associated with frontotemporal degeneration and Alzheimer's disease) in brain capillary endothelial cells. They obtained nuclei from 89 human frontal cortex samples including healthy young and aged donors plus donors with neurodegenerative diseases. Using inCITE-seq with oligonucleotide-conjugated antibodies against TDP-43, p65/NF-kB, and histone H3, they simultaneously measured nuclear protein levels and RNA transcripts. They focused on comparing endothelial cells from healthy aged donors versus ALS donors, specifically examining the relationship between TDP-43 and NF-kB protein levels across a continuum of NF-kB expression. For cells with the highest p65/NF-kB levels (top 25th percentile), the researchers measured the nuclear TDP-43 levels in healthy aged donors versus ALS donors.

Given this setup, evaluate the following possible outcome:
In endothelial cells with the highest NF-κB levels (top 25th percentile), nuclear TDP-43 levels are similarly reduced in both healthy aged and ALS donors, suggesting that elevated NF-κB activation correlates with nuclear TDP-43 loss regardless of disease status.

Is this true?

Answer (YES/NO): NO